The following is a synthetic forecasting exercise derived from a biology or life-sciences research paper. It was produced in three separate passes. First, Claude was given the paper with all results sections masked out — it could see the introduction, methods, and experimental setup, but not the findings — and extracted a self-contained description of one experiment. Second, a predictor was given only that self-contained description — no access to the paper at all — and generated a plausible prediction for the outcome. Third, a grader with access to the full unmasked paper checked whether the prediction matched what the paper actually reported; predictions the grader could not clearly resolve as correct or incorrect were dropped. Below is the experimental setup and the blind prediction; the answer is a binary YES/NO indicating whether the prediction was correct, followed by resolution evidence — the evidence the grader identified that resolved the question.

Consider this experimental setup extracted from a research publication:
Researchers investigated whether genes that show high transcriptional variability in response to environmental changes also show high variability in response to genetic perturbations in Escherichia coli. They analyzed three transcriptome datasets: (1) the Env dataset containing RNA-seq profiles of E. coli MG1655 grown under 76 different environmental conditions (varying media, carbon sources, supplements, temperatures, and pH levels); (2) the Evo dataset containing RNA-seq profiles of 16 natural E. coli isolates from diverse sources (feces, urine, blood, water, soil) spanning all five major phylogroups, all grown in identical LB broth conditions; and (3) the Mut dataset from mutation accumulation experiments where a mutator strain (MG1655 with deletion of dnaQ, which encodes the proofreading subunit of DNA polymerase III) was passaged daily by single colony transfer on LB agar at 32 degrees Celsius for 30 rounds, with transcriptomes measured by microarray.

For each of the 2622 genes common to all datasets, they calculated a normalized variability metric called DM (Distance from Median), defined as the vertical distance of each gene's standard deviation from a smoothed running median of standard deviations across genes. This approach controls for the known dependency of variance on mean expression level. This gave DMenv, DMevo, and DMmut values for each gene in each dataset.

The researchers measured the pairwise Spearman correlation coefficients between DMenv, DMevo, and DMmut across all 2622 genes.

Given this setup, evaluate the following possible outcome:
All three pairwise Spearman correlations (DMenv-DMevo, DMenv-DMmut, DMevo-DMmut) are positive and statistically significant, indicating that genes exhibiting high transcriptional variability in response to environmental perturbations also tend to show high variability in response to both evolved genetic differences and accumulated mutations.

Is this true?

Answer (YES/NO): YES